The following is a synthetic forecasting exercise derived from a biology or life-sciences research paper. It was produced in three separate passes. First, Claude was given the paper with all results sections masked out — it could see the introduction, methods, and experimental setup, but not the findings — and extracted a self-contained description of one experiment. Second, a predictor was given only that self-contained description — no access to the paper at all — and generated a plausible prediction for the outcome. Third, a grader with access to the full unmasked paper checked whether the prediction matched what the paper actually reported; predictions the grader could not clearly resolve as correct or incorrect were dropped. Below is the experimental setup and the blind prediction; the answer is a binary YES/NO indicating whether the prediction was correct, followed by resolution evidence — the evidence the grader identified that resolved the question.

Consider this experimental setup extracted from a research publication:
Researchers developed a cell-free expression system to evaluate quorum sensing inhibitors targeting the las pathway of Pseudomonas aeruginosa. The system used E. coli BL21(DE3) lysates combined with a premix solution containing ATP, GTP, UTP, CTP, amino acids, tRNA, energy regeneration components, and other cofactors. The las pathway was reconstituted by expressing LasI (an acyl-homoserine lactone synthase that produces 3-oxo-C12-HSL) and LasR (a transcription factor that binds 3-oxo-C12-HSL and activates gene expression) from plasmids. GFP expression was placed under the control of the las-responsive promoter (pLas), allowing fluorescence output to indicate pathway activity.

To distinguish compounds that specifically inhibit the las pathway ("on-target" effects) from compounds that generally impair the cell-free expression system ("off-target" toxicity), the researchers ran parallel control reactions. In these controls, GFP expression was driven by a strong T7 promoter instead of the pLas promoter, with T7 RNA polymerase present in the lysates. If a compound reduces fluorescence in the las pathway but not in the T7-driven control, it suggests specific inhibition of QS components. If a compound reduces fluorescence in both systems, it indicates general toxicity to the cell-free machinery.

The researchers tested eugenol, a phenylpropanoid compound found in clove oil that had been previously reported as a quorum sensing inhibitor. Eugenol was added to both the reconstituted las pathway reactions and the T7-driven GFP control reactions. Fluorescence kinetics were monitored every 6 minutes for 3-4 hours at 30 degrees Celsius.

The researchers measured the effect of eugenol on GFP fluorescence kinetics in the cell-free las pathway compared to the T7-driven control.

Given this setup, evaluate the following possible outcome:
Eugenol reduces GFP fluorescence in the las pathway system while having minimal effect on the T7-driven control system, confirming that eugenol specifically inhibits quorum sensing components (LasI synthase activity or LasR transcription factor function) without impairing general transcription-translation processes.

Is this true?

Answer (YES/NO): NO